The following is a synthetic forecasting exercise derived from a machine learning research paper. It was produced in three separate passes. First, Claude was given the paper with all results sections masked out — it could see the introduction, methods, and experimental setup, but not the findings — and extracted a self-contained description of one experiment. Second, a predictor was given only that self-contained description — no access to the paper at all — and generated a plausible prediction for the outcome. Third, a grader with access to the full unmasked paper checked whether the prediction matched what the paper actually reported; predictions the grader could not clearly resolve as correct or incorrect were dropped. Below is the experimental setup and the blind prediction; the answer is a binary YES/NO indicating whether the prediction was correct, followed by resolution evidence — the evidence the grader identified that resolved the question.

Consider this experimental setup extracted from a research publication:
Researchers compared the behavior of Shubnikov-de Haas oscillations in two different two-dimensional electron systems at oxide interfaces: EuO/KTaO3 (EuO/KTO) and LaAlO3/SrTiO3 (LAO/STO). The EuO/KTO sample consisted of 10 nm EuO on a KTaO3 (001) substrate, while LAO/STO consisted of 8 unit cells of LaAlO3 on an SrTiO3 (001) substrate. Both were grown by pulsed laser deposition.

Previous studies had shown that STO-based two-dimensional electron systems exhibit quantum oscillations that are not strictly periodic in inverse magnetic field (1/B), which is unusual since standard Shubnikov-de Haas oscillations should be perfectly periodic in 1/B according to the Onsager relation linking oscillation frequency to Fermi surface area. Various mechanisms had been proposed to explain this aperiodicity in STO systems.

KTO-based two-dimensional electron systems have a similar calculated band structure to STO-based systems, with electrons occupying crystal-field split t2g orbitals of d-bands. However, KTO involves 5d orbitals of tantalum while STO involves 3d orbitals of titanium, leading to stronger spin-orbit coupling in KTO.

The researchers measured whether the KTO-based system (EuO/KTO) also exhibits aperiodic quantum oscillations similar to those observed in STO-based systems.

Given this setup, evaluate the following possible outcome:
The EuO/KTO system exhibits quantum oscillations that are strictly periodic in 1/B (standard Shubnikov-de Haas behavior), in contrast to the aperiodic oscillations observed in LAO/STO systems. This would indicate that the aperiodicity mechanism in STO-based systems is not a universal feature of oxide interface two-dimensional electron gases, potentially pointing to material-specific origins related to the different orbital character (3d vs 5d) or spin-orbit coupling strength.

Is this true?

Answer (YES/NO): NO